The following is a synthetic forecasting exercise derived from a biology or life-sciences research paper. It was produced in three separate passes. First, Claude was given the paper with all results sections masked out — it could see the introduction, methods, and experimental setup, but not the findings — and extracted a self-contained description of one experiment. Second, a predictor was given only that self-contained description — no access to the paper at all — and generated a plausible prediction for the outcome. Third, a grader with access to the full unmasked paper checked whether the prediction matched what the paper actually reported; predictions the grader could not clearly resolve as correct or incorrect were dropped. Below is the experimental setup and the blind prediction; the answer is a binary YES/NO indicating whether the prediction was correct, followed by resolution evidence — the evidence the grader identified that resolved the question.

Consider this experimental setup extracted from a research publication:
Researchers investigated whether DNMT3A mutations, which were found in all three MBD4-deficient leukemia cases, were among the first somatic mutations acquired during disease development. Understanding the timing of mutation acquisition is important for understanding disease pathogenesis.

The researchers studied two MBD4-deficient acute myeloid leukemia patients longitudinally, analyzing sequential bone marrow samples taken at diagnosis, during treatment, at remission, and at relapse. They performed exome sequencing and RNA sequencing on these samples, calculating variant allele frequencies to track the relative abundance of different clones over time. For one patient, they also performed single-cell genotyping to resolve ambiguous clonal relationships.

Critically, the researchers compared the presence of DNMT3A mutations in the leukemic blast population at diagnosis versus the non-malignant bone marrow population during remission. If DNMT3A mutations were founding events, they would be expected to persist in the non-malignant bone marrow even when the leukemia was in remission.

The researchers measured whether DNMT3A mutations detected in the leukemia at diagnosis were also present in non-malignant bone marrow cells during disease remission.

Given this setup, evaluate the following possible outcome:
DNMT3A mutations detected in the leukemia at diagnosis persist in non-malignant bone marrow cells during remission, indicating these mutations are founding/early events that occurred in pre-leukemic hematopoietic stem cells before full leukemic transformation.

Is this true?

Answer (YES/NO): YES